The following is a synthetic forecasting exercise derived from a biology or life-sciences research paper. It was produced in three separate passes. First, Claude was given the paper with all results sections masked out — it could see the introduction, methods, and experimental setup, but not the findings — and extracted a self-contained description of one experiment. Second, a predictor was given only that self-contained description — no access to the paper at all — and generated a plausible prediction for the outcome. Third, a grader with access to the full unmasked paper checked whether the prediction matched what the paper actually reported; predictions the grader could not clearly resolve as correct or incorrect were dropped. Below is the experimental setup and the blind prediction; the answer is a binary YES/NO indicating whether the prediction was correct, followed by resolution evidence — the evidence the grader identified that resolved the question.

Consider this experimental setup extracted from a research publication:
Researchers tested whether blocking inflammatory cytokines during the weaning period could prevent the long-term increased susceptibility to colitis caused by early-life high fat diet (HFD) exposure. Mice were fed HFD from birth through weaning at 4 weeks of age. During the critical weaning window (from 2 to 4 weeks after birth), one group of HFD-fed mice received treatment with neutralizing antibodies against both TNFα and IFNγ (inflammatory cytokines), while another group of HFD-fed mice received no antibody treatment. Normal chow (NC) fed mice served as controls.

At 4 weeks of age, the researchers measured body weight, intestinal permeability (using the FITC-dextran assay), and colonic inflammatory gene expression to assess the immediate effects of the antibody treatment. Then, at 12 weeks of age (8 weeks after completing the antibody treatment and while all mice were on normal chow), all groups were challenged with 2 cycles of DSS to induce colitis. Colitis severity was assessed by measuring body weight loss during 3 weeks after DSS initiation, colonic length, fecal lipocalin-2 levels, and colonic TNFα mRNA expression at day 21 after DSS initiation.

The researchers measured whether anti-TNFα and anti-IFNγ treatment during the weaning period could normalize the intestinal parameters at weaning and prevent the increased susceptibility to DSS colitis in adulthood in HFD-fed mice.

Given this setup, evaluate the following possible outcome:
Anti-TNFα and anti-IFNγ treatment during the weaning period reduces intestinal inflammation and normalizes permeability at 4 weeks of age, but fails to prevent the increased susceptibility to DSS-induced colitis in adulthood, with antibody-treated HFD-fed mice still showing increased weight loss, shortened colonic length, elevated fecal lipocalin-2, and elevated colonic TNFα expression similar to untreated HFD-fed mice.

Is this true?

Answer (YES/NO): NO